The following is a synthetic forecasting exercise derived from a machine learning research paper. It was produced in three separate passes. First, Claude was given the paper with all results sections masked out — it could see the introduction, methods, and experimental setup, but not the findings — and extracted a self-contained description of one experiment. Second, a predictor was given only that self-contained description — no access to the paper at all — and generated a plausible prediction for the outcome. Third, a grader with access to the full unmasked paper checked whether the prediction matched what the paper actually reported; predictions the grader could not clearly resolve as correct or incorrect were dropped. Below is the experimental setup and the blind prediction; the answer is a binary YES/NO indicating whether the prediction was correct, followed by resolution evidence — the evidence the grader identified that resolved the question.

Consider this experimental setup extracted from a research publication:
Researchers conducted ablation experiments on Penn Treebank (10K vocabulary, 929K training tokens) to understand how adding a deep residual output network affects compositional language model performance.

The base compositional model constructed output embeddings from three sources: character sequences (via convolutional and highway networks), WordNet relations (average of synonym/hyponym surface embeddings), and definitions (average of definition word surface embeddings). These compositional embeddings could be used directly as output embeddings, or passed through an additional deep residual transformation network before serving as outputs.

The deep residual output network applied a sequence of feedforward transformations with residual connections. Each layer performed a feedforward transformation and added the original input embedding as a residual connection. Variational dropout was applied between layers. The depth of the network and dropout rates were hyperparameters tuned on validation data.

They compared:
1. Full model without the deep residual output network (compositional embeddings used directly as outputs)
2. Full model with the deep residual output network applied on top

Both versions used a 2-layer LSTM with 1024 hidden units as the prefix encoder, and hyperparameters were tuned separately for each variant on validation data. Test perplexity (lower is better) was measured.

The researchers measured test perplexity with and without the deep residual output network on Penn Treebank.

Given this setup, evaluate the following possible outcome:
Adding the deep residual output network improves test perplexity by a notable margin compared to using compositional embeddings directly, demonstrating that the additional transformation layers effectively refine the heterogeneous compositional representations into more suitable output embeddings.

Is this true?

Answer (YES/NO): NO